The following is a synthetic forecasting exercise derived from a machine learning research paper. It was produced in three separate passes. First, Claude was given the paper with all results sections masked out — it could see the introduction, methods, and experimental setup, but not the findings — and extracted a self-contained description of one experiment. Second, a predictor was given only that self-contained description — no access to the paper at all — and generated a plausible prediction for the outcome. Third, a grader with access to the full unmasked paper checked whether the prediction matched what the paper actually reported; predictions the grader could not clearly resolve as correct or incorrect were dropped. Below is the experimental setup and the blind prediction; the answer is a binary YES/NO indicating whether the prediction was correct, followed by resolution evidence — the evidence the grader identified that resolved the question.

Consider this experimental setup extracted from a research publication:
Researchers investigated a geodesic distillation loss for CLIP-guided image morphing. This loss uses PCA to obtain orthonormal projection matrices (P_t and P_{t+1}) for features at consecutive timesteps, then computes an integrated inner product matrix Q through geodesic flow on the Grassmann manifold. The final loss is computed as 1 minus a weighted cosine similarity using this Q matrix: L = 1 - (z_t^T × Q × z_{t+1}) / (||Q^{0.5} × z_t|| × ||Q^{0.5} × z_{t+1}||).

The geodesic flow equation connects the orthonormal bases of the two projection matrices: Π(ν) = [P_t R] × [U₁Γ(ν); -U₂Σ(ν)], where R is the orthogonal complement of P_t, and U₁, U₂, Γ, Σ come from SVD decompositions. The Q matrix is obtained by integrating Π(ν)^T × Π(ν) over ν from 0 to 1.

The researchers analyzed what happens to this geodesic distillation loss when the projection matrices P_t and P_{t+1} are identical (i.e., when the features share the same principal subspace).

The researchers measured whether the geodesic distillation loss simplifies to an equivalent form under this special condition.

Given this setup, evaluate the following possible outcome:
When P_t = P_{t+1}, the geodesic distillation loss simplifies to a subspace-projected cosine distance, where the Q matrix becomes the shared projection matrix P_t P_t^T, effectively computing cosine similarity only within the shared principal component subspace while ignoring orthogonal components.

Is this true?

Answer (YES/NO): NO